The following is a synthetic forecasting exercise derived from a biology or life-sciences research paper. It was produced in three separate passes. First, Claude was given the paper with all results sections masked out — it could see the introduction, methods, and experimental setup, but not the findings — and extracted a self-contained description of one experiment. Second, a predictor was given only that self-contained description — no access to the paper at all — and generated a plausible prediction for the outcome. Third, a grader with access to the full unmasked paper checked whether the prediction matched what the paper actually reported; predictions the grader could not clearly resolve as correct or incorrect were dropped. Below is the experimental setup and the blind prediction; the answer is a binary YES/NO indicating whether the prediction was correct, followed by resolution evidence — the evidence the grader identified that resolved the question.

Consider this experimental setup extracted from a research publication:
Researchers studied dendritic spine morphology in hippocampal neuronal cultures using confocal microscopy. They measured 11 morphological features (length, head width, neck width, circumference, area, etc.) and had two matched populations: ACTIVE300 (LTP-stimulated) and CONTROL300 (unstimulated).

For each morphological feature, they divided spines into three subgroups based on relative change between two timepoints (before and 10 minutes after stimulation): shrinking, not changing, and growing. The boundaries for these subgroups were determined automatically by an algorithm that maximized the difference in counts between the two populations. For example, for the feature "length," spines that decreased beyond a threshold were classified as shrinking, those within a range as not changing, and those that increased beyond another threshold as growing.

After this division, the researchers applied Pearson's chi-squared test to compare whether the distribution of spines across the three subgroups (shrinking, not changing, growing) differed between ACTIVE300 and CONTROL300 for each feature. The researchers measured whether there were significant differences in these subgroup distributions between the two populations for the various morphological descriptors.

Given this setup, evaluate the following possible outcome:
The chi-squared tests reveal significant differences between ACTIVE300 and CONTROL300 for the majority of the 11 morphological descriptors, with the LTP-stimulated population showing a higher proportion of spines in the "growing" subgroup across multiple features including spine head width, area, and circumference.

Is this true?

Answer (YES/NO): NO